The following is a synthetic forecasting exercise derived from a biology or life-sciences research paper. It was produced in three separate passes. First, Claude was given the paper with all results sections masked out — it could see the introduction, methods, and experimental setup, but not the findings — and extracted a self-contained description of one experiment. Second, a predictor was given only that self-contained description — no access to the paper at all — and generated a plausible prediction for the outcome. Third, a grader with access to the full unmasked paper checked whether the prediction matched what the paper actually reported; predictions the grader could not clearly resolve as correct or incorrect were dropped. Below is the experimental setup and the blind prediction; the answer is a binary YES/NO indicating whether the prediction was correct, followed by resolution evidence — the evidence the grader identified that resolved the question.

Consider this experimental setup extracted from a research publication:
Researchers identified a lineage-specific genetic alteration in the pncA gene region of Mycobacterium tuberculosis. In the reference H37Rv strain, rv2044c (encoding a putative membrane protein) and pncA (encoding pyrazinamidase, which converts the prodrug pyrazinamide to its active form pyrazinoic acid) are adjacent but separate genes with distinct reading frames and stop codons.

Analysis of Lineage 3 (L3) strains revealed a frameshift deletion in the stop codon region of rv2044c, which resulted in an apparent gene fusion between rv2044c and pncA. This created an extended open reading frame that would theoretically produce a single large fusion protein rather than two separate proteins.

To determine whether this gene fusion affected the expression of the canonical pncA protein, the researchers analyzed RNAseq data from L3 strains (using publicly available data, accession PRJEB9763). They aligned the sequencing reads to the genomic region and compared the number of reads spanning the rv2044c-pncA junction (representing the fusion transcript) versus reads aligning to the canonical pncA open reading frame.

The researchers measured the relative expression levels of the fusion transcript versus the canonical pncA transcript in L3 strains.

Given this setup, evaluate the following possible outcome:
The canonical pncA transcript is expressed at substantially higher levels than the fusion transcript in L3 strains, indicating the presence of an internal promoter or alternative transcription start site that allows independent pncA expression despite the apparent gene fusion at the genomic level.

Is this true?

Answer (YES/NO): YES